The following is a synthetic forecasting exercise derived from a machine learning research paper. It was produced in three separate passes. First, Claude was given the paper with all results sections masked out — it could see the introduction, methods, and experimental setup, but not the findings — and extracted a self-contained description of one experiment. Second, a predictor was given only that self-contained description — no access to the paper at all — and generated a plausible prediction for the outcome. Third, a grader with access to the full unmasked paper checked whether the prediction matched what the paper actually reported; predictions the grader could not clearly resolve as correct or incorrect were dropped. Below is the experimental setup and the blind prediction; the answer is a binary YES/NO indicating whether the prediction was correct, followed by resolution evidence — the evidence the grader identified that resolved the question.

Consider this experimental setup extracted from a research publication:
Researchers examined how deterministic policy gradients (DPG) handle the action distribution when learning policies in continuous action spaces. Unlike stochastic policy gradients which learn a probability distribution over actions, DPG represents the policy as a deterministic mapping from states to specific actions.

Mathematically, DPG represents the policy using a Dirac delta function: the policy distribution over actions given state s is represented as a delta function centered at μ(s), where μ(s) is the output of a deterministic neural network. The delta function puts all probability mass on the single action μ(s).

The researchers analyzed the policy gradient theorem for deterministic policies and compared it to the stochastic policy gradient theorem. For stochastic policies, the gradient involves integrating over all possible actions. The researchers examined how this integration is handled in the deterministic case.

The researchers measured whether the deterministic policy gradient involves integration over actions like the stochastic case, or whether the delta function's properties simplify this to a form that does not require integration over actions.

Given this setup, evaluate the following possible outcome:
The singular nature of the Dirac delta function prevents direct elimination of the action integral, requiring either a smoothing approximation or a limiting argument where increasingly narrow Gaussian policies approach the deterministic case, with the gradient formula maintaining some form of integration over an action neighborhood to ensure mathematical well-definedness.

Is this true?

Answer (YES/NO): NO